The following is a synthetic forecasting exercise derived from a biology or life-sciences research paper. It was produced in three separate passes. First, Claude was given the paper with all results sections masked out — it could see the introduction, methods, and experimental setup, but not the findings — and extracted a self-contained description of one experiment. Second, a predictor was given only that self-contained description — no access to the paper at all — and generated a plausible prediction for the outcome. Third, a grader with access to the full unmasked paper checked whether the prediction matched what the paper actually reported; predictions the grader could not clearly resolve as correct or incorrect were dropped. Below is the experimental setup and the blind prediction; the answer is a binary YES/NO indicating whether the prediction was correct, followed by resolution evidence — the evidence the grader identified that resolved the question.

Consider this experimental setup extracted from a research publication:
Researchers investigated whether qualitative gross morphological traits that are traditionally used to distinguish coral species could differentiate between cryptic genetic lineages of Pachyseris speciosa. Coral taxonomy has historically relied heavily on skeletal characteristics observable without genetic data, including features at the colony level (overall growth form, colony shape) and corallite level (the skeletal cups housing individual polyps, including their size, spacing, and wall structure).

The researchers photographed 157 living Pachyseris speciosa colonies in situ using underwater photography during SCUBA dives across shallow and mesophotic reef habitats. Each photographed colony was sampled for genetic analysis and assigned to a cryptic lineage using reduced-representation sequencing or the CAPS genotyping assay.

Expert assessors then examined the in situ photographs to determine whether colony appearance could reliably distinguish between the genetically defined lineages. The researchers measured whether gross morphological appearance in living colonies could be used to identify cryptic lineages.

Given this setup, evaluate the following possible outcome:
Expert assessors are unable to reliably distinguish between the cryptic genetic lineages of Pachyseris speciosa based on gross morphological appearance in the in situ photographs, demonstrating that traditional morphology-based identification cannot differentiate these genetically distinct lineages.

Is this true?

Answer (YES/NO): YES